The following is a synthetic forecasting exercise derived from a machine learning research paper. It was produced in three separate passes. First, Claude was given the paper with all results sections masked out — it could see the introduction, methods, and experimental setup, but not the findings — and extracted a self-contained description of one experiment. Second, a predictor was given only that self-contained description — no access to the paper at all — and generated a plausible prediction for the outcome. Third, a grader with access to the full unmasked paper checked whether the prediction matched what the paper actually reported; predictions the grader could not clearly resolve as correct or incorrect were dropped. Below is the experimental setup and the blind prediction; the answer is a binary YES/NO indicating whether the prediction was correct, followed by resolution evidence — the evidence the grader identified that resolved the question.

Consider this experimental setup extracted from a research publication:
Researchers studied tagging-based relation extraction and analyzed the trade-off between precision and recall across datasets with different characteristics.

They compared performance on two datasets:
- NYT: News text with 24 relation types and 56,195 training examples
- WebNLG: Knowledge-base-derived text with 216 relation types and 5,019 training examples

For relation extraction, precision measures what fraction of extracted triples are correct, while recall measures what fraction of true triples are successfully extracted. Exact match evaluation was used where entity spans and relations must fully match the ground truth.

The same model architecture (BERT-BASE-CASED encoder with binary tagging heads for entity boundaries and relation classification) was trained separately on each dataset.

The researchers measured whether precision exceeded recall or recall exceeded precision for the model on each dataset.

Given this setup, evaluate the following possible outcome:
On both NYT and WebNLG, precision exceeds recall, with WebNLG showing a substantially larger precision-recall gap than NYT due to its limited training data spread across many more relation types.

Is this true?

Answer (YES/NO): YES